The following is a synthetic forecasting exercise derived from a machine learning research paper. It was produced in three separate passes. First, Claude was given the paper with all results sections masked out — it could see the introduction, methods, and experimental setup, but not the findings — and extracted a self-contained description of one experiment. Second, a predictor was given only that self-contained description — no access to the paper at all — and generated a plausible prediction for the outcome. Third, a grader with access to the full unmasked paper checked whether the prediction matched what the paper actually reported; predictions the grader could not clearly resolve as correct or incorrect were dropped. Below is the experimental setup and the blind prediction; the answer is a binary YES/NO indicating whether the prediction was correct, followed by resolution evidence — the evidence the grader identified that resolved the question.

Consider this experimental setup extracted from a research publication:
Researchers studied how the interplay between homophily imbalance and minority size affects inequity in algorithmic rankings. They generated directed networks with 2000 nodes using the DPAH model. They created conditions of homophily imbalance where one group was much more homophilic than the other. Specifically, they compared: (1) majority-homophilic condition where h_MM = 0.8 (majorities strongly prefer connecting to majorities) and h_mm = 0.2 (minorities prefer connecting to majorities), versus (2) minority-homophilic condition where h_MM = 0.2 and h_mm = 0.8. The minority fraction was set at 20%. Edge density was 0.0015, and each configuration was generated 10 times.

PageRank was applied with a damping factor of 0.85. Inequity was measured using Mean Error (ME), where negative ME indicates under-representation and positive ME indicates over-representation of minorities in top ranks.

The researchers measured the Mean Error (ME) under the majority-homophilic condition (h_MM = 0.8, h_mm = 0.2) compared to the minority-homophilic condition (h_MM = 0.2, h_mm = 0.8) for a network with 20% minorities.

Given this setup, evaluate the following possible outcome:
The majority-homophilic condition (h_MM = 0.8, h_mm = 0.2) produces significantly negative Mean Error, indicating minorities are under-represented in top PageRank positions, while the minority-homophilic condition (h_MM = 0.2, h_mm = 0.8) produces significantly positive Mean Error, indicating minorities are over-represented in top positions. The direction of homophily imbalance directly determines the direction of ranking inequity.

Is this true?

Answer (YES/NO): YES